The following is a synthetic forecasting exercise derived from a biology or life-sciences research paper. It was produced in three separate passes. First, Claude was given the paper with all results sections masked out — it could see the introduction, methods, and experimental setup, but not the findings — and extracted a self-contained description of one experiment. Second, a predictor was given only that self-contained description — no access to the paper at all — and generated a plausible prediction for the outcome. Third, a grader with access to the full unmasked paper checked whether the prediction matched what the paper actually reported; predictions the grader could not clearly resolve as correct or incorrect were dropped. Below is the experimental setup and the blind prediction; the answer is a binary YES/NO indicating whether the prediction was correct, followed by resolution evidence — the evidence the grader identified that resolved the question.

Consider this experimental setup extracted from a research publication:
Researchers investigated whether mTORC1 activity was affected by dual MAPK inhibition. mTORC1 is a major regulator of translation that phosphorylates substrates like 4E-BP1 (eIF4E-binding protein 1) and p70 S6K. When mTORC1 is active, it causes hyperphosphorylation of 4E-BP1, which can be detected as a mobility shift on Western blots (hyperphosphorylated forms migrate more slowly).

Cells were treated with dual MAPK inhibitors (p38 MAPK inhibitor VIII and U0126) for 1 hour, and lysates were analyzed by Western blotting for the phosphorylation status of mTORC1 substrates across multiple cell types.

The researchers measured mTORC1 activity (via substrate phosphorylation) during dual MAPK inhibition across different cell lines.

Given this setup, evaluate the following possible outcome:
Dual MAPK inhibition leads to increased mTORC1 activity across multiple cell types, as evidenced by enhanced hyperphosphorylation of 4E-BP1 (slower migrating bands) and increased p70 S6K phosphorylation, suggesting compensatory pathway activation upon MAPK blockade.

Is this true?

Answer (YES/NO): NO